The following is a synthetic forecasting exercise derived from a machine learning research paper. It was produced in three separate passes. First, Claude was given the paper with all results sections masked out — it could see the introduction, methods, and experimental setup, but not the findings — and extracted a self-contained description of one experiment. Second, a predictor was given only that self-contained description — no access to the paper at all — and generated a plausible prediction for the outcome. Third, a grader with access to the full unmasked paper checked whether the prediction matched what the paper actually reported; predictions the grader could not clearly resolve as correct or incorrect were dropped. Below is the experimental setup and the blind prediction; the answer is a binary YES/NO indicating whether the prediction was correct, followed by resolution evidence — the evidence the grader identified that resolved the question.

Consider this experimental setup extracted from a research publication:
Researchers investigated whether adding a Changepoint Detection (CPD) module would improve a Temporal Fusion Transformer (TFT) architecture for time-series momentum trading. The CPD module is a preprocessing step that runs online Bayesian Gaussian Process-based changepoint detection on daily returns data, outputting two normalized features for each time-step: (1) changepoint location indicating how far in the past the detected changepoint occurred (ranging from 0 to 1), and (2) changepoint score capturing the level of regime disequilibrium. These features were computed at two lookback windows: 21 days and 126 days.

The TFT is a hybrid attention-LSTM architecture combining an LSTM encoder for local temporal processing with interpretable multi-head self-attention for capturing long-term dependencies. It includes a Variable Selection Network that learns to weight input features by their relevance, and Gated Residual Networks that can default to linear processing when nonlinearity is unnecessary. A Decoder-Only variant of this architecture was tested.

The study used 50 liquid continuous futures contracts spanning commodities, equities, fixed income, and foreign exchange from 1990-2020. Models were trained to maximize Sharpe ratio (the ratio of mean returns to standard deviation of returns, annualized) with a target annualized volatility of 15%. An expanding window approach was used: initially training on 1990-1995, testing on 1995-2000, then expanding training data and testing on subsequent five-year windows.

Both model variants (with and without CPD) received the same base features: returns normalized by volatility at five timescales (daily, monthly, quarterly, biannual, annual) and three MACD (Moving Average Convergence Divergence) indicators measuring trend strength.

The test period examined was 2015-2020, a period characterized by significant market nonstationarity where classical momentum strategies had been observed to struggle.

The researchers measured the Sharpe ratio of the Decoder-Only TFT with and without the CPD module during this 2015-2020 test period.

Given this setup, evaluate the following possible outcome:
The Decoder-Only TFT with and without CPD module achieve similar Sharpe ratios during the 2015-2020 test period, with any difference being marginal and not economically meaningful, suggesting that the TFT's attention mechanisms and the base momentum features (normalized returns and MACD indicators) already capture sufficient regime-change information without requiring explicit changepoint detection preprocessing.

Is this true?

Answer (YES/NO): NO